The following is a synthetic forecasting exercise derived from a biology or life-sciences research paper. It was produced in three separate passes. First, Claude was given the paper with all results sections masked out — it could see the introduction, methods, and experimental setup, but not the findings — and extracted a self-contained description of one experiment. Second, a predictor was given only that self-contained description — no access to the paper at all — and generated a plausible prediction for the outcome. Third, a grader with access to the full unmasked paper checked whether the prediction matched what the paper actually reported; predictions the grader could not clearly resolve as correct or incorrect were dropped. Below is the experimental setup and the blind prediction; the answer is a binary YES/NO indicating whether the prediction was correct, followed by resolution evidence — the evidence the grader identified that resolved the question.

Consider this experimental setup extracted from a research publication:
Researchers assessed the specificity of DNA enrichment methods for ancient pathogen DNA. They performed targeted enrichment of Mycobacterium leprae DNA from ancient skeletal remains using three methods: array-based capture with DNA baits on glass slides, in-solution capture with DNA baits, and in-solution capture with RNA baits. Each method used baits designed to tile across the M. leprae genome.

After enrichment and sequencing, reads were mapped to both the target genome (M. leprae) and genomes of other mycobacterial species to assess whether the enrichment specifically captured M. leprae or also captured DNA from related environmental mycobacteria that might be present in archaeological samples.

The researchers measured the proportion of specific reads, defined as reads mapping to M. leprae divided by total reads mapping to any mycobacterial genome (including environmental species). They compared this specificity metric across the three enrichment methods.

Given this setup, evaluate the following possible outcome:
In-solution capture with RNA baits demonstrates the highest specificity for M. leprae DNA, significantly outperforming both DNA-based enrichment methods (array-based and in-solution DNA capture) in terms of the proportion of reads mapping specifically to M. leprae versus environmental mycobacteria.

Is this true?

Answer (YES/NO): NO